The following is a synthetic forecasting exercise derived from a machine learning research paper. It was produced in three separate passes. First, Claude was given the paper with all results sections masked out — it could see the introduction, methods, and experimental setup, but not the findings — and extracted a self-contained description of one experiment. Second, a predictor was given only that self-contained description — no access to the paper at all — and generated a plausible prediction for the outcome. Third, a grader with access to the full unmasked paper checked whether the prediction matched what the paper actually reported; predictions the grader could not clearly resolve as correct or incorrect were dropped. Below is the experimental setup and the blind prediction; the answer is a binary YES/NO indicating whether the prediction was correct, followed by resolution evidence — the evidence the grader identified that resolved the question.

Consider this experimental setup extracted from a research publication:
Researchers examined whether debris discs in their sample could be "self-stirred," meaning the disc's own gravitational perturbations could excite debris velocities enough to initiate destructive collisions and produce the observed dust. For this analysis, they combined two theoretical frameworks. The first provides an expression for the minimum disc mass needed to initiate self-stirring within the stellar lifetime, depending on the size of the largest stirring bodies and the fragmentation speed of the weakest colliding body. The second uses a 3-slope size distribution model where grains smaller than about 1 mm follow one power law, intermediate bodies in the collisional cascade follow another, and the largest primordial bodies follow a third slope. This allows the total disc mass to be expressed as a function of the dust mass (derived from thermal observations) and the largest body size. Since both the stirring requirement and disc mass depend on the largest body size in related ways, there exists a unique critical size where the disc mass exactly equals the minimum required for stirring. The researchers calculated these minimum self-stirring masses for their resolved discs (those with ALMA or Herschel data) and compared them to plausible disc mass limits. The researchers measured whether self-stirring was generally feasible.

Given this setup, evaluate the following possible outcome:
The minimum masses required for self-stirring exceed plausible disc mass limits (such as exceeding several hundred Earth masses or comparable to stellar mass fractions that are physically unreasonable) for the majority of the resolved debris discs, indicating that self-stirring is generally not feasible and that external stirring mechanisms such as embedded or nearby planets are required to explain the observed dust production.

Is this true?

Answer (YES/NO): NO